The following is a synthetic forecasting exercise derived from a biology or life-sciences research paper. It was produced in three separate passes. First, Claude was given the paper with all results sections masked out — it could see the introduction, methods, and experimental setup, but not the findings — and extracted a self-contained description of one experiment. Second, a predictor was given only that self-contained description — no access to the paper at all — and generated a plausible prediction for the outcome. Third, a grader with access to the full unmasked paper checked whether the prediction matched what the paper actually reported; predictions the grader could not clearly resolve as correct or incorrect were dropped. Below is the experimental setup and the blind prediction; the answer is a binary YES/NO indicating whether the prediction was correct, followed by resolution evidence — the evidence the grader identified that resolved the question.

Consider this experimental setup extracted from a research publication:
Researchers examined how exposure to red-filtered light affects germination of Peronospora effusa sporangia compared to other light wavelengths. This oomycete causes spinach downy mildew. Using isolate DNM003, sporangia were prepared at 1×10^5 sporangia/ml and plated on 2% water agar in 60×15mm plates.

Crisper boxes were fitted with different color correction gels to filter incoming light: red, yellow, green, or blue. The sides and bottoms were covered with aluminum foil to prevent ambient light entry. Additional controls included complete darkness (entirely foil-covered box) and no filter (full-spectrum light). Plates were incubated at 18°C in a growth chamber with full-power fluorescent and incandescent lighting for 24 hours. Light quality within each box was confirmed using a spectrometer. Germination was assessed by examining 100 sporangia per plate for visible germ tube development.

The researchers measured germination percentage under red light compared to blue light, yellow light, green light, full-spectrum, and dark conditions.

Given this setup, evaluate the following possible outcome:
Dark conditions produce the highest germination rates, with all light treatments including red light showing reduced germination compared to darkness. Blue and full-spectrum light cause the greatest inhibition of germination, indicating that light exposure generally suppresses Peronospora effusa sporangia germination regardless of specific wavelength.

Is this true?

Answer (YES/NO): NO